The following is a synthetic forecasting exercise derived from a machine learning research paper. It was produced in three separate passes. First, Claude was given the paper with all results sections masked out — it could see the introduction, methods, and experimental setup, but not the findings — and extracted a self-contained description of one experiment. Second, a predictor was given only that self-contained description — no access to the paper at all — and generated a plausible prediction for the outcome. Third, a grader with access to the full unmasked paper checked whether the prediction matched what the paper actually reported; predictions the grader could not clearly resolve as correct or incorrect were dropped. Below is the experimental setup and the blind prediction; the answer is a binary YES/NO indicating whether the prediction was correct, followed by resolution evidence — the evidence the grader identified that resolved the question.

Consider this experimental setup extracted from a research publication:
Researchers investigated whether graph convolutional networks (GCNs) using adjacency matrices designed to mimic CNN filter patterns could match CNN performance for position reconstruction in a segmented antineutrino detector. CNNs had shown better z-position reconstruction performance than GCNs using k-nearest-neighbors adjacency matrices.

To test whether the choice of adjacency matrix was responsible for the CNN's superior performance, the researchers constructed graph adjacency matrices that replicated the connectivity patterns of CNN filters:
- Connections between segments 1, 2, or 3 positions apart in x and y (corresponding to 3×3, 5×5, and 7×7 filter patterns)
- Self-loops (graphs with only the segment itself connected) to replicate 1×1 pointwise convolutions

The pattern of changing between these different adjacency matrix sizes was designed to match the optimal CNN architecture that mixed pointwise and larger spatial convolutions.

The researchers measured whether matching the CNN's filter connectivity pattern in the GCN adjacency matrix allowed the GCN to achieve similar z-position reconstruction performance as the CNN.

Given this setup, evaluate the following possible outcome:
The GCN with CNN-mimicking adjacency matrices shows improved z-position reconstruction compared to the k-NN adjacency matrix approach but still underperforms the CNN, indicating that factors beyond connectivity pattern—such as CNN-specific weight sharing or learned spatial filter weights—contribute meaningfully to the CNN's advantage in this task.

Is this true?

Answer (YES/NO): NO